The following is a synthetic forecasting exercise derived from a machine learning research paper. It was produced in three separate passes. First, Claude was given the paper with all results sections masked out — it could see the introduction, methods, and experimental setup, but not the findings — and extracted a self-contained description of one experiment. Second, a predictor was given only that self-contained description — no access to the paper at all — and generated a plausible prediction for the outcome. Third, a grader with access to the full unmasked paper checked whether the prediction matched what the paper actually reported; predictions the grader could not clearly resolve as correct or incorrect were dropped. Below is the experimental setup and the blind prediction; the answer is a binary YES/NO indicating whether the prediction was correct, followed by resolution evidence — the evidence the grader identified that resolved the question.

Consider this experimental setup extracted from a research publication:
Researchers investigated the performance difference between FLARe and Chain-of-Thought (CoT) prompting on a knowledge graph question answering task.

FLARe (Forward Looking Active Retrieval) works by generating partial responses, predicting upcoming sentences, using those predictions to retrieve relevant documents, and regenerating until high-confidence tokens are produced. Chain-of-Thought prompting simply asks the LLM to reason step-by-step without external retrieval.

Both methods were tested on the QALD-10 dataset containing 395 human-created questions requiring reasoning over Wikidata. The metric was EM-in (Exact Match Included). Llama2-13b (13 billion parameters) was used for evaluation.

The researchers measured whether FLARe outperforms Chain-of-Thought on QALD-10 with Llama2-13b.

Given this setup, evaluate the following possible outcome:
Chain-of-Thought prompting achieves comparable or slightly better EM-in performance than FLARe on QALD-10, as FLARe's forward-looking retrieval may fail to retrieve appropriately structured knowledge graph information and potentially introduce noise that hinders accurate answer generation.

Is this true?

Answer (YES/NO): NO